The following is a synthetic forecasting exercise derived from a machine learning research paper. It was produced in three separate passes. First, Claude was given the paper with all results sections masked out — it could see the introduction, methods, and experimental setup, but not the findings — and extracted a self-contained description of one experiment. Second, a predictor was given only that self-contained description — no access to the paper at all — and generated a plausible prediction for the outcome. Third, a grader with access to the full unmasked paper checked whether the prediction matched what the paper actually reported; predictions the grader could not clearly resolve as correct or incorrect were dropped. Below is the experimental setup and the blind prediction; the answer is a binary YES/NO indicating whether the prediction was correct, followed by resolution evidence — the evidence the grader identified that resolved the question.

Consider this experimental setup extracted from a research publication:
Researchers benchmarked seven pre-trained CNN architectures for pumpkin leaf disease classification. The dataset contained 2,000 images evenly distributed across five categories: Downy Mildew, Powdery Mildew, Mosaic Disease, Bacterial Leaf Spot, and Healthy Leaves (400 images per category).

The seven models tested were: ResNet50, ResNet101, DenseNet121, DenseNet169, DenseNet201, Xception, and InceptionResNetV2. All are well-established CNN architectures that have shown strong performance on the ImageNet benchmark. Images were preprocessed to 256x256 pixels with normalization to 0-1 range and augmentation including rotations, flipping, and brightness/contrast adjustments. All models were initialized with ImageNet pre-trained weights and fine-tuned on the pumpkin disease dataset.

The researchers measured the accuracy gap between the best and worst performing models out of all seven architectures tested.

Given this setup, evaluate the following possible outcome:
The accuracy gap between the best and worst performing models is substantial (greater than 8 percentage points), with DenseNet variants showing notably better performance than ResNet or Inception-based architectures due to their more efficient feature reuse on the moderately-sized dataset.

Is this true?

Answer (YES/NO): NO